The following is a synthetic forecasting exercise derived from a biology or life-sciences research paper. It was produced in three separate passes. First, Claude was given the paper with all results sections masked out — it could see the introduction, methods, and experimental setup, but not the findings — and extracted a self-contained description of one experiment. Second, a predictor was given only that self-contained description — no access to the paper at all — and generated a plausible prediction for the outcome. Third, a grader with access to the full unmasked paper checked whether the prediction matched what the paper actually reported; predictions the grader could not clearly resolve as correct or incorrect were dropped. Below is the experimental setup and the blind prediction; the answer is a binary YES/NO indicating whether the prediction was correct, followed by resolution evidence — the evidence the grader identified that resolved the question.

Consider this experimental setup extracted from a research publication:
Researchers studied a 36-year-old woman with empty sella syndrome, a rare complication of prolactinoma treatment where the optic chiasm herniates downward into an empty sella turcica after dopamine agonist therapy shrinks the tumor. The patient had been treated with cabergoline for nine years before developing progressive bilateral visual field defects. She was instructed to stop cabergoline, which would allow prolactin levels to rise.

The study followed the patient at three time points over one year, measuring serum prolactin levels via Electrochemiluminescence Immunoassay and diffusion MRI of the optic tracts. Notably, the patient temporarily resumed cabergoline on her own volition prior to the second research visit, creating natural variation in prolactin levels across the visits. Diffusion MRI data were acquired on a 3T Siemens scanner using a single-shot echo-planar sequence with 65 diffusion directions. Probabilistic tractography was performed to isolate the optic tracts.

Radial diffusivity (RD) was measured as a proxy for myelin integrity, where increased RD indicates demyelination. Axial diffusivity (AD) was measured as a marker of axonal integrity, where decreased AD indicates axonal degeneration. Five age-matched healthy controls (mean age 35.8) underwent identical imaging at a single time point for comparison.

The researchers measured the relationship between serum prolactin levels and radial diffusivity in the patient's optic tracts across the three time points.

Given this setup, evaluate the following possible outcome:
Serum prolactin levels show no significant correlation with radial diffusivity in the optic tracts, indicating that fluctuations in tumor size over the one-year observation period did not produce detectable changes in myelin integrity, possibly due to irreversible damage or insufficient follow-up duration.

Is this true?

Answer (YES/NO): NO